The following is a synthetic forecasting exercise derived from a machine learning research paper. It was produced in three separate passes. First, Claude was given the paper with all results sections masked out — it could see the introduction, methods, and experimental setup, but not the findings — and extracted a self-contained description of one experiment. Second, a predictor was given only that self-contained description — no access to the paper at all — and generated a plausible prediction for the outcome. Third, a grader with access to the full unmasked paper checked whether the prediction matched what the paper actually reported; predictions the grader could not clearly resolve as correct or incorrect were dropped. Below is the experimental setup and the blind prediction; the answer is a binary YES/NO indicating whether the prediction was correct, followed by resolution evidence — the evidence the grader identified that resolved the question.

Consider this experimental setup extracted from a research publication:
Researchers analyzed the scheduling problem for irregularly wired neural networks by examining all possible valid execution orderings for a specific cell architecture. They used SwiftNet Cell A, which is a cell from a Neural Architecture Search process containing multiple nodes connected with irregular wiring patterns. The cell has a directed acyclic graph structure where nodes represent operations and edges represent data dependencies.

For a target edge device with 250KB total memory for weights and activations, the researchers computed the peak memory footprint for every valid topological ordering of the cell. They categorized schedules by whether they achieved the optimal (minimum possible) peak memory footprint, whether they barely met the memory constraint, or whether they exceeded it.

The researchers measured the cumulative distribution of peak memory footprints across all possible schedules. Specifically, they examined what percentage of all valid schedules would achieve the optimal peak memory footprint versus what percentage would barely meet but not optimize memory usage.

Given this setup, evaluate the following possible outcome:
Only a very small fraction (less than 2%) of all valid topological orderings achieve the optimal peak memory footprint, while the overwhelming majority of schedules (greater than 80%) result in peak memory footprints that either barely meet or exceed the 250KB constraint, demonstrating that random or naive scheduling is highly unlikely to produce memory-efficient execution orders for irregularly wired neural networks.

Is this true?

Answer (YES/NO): YES